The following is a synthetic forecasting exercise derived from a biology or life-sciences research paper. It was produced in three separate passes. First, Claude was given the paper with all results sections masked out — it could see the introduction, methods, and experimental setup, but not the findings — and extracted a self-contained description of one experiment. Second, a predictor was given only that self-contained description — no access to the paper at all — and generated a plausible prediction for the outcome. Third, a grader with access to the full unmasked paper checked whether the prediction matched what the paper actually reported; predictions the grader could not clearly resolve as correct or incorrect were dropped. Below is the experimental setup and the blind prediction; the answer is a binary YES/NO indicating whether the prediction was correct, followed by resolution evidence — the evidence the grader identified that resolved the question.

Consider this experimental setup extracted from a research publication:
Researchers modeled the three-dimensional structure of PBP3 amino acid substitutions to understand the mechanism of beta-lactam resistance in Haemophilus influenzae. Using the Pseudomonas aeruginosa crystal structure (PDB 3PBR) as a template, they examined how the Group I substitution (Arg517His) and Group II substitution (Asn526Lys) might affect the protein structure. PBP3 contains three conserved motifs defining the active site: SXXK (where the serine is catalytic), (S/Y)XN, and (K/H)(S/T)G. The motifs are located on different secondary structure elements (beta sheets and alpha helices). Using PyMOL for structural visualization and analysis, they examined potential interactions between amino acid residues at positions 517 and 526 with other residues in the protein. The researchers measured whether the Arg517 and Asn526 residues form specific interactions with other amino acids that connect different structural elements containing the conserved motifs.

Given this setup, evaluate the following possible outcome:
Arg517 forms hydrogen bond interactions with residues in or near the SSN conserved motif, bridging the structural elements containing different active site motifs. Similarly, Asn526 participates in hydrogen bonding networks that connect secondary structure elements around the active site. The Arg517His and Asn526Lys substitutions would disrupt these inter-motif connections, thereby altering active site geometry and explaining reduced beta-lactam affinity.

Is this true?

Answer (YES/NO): NO